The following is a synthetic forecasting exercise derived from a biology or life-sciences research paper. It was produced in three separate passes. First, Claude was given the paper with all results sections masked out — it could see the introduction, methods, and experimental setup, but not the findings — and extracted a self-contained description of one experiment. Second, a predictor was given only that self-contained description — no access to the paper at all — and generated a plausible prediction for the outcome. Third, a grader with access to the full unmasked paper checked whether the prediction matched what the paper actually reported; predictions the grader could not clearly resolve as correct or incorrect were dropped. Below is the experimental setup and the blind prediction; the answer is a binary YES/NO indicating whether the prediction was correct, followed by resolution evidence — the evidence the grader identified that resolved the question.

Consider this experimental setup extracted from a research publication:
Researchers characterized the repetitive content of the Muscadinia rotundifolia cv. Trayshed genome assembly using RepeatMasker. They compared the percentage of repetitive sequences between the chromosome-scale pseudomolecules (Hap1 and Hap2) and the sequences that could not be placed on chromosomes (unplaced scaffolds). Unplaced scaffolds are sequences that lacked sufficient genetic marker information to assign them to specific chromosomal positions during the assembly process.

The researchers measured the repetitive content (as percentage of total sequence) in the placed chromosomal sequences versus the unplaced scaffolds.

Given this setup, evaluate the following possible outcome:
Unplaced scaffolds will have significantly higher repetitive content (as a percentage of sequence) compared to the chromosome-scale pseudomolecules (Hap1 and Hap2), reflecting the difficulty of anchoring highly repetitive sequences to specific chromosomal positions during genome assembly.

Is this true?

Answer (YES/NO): YES